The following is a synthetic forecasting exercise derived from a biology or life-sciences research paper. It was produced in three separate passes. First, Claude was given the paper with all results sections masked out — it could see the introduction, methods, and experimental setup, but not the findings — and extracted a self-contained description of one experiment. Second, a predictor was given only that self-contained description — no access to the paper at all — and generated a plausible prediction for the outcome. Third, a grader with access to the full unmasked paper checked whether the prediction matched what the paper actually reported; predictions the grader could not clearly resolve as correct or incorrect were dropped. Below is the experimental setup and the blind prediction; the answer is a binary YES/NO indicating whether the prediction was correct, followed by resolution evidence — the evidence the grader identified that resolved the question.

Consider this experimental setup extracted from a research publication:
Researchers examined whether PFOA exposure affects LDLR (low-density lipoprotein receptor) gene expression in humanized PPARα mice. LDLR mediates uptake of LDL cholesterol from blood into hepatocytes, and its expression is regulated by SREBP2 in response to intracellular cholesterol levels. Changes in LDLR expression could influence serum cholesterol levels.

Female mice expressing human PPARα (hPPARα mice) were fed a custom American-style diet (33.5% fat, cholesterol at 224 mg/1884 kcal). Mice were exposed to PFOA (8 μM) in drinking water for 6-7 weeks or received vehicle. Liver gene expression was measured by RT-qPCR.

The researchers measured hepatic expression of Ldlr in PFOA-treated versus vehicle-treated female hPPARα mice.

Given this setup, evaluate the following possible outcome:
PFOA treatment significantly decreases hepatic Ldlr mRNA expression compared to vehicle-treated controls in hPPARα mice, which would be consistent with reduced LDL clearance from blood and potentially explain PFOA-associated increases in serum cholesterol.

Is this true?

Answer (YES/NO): YES